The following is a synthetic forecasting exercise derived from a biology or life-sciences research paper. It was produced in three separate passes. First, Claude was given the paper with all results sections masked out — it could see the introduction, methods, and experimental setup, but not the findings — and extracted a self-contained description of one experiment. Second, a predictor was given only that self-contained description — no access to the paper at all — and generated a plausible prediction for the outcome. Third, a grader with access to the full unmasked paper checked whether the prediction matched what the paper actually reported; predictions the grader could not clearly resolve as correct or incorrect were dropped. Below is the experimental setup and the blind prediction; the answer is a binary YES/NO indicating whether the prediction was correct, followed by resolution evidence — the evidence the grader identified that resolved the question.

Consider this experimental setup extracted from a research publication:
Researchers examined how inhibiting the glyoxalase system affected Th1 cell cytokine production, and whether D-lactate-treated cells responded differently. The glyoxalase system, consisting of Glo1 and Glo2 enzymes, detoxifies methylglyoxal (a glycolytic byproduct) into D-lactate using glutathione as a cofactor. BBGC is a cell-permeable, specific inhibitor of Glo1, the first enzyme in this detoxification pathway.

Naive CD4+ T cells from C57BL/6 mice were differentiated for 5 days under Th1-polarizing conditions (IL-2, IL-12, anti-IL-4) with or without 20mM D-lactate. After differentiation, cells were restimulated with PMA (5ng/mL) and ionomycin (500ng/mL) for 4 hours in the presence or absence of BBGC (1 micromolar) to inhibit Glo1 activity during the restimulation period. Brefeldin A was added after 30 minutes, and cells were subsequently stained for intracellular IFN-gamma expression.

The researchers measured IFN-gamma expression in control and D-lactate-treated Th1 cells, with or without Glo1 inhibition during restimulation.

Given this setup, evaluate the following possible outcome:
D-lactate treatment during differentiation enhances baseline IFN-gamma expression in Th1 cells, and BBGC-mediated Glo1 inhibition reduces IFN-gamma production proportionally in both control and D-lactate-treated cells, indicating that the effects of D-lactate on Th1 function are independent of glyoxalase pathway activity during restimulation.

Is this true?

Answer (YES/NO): NO